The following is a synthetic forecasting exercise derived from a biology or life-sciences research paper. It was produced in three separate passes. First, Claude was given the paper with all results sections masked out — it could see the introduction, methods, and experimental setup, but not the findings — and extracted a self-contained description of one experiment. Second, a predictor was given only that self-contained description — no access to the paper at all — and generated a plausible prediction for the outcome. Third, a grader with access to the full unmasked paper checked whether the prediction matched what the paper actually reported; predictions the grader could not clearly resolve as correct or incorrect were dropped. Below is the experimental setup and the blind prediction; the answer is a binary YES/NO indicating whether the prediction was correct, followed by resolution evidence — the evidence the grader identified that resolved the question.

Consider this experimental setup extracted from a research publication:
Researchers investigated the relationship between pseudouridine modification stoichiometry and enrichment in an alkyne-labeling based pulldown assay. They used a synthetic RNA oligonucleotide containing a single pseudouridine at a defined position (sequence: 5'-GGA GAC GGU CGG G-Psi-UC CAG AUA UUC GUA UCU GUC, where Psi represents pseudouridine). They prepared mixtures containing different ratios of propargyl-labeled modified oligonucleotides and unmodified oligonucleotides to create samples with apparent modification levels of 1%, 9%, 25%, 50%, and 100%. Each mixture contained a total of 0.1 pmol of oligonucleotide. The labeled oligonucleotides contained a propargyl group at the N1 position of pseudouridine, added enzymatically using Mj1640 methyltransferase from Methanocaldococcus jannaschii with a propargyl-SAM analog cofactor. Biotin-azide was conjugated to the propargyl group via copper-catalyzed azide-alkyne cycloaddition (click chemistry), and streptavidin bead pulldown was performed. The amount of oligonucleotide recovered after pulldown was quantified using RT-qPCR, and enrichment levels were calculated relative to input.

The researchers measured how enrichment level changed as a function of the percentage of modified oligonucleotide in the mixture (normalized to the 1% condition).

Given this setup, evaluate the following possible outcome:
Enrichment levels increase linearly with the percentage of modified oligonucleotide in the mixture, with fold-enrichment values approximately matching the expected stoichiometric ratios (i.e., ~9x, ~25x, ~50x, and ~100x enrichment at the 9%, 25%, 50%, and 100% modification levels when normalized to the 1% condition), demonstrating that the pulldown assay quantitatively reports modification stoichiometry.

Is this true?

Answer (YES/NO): NO